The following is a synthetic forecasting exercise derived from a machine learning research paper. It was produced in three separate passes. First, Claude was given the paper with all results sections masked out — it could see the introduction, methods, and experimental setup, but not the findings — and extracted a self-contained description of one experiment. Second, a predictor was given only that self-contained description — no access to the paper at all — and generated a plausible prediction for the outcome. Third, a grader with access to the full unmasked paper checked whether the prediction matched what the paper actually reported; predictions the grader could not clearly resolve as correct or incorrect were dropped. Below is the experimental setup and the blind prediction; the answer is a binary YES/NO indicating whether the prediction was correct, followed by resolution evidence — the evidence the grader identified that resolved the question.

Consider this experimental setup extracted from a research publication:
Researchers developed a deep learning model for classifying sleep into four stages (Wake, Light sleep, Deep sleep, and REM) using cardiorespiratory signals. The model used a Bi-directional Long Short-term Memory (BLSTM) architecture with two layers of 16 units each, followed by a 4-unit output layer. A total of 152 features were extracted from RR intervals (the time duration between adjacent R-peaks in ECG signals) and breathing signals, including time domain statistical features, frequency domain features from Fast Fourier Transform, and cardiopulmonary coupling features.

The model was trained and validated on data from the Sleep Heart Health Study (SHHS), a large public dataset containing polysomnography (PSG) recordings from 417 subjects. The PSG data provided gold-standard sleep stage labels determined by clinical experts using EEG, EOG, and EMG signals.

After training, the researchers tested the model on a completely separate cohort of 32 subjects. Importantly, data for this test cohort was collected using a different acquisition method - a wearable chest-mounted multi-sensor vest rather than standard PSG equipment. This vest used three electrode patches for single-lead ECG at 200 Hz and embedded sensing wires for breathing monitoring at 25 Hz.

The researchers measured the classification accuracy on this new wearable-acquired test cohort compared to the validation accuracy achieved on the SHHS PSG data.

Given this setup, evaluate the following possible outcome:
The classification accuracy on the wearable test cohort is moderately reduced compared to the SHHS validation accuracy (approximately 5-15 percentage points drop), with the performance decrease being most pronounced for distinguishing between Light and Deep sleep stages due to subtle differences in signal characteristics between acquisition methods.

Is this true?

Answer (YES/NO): NO